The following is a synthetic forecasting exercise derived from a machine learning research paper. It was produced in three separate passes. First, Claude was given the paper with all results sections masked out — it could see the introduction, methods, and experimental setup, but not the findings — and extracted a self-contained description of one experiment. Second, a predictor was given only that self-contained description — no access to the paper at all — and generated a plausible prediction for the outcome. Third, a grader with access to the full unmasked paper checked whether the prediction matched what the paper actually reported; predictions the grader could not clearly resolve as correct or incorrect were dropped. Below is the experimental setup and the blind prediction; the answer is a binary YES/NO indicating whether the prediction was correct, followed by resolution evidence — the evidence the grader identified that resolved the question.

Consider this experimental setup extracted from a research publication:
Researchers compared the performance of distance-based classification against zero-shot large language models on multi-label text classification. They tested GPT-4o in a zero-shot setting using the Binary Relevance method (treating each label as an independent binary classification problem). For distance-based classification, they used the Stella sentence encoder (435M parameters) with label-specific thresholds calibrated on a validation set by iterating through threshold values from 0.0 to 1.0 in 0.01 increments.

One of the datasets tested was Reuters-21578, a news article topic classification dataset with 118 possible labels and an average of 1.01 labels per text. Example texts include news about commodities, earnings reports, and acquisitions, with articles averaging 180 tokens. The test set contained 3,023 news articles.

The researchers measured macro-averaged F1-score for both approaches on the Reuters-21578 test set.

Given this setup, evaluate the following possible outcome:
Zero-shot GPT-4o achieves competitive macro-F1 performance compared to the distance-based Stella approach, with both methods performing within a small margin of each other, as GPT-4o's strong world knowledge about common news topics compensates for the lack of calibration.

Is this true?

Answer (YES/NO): NO